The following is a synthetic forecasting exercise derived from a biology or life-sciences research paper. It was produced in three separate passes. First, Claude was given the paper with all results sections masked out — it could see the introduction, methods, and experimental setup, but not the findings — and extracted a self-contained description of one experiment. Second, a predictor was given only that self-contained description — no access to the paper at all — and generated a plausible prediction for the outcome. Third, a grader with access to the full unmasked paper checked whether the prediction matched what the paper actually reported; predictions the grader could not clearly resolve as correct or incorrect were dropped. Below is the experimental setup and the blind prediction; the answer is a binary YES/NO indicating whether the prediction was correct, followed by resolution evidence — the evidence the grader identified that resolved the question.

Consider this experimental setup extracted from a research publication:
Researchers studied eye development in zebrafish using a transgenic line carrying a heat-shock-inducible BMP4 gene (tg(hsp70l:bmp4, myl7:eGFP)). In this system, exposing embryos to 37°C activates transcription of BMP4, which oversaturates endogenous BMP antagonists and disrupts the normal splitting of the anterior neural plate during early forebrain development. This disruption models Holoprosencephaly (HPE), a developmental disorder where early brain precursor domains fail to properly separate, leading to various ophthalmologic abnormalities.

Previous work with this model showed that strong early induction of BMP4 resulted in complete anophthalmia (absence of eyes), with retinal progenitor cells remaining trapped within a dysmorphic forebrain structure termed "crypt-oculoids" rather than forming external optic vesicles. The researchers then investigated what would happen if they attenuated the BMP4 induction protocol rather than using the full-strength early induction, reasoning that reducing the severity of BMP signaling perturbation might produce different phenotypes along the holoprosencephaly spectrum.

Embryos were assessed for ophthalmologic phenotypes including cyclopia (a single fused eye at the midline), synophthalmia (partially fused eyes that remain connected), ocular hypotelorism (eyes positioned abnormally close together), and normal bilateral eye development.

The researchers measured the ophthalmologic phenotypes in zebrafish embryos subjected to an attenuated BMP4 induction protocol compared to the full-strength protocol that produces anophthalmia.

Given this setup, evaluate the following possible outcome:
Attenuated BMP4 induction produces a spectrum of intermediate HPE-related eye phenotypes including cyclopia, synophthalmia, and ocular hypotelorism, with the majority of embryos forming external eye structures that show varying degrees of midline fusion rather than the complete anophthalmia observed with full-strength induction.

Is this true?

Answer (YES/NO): NO